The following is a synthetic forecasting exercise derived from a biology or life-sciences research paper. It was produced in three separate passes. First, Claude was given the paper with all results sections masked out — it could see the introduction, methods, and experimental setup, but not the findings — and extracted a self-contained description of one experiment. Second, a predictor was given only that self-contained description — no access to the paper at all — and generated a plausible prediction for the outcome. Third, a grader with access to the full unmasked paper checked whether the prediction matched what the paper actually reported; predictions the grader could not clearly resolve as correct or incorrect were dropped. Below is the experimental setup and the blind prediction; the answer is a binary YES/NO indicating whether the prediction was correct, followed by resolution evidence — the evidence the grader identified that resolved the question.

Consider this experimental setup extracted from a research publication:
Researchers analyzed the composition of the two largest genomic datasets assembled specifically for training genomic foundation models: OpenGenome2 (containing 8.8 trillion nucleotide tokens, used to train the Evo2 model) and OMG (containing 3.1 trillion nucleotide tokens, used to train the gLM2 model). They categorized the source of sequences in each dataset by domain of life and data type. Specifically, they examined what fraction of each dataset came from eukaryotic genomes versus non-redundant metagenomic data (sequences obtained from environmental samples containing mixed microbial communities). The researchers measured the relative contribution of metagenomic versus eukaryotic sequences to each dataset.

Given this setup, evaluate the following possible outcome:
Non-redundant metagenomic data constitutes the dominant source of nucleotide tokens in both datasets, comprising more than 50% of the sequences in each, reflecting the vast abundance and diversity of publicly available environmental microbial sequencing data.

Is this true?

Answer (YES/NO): NO